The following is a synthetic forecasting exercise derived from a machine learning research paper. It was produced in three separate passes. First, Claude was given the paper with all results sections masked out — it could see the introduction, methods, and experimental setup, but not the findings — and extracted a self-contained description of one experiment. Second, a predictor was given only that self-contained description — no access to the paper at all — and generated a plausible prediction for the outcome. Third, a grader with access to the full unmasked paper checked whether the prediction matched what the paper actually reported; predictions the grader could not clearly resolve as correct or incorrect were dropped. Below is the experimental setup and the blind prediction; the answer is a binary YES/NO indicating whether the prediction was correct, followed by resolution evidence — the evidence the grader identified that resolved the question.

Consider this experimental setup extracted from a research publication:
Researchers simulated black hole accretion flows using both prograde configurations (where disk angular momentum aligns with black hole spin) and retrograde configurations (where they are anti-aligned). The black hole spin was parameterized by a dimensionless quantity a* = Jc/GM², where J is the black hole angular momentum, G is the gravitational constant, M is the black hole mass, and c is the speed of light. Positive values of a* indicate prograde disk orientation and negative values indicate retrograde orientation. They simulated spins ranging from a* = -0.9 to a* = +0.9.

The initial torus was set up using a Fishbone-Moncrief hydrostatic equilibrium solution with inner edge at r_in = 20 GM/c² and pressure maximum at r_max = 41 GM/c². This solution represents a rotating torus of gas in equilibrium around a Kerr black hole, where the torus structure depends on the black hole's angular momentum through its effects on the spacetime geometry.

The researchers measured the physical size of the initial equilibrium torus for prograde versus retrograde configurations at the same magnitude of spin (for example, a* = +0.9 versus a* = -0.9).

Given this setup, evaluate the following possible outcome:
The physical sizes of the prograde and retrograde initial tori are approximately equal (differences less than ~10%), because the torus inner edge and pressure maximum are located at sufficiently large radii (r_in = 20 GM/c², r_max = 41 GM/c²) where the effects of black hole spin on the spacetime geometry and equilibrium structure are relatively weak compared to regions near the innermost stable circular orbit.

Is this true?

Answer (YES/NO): NO